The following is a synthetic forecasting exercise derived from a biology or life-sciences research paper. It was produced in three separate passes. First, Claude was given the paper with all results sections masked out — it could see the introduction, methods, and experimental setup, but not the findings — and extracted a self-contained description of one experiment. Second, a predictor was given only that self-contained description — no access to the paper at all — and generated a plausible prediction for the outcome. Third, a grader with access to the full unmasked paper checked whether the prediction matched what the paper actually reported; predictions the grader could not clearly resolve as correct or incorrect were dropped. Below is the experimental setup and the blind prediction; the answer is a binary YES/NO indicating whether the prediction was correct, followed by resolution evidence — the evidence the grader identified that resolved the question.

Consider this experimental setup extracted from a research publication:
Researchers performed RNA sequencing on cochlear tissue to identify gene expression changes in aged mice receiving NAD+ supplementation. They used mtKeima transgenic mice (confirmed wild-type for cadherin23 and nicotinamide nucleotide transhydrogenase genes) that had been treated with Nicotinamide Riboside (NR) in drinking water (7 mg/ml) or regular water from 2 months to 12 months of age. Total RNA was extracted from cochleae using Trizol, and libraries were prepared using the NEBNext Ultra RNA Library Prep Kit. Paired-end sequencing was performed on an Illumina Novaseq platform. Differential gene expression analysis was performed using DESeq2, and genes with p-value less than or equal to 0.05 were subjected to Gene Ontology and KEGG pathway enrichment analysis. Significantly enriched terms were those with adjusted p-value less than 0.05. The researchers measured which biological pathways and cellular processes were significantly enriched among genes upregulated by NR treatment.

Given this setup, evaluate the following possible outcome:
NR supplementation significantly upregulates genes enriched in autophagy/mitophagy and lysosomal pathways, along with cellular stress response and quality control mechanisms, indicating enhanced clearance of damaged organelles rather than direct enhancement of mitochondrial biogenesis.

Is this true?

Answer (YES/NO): NO